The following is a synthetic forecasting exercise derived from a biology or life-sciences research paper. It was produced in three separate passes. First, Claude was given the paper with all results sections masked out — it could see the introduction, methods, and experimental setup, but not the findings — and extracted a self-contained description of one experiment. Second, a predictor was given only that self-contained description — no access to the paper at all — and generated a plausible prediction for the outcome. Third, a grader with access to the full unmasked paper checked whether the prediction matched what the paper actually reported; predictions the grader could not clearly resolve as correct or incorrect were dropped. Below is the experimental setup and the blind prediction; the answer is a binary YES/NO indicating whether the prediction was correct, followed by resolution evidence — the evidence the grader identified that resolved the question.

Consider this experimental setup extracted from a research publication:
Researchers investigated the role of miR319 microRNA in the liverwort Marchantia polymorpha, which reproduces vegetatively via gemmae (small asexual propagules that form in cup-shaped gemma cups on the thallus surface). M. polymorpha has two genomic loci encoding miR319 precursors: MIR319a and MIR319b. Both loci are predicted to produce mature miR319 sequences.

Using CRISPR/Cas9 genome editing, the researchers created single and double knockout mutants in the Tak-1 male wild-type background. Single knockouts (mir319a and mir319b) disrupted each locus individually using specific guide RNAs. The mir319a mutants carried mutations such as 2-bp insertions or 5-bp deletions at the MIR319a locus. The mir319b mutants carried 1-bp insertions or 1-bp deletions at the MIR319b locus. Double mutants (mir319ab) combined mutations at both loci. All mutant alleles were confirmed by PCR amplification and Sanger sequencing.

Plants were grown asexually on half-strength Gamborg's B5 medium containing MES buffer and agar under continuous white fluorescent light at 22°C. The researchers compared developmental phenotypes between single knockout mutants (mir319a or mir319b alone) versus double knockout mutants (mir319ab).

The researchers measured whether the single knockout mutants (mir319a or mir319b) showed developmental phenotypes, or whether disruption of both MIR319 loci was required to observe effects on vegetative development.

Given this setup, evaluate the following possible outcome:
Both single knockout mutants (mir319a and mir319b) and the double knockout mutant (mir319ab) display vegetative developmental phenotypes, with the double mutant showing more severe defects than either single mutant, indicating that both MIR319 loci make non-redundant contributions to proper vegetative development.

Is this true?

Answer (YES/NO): NO